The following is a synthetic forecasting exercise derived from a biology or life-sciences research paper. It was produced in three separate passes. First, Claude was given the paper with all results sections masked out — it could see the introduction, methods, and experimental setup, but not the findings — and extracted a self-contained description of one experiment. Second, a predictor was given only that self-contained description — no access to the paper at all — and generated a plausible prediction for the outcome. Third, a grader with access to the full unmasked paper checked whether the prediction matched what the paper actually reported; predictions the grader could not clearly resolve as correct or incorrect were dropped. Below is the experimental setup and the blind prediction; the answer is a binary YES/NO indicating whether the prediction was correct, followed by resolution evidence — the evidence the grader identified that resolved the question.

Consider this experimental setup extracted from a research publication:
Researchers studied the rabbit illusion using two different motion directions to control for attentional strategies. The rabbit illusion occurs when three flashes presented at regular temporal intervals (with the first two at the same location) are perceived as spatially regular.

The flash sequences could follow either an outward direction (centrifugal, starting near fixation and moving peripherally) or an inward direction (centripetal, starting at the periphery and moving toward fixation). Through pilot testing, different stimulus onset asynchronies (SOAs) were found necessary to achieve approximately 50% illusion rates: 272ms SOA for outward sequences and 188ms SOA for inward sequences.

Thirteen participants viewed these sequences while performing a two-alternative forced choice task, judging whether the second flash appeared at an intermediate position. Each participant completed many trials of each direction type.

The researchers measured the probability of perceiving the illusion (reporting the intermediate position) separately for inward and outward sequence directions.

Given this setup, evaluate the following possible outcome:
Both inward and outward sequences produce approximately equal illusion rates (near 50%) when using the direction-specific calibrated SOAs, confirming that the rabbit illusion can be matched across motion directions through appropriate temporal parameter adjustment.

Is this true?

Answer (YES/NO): YES